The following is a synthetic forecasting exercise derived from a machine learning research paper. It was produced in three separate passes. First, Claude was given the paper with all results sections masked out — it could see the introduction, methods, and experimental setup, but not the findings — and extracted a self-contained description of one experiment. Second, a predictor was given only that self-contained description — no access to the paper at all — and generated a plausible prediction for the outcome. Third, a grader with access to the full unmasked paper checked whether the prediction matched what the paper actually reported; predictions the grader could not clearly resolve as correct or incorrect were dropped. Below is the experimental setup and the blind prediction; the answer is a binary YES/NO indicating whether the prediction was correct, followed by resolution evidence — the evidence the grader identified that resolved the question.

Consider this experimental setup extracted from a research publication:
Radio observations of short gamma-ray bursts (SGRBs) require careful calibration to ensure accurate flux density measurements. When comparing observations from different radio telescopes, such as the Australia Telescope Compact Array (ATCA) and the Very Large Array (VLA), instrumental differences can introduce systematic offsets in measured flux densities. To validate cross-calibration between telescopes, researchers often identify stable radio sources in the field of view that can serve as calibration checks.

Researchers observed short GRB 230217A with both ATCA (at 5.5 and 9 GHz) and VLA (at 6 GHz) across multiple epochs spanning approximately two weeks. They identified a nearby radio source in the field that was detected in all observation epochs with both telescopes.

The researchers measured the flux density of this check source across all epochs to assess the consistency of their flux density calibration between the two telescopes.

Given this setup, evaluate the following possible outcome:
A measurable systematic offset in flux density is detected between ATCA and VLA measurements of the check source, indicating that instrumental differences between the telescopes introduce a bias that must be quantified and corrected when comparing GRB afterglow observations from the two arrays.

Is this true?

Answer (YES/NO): YES